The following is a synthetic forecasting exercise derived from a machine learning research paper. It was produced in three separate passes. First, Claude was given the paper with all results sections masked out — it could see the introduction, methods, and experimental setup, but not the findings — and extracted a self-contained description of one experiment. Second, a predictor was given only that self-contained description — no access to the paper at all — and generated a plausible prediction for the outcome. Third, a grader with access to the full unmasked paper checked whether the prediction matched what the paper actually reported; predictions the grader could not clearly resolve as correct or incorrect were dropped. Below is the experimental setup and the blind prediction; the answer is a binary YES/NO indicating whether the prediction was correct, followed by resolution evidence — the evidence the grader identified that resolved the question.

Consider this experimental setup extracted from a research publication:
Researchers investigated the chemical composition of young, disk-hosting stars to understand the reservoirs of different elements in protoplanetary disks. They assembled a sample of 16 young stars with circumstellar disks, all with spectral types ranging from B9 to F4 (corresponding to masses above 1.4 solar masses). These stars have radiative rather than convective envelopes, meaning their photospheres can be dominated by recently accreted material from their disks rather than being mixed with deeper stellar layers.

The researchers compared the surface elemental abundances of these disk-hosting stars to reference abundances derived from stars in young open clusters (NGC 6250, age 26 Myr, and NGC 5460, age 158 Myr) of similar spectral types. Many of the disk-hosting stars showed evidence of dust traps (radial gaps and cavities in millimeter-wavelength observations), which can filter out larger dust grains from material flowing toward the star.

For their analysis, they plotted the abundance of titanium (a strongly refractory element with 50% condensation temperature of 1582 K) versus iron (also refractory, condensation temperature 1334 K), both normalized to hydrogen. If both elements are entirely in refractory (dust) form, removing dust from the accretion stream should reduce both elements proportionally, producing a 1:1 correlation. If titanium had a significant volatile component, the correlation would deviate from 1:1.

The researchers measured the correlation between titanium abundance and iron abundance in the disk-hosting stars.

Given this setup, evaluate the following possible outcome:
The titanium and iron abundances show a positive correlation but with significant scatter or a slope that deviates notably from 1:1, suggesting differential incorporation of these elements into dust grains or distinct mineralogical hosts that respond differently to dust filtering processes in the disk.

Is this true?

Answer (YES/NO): NO